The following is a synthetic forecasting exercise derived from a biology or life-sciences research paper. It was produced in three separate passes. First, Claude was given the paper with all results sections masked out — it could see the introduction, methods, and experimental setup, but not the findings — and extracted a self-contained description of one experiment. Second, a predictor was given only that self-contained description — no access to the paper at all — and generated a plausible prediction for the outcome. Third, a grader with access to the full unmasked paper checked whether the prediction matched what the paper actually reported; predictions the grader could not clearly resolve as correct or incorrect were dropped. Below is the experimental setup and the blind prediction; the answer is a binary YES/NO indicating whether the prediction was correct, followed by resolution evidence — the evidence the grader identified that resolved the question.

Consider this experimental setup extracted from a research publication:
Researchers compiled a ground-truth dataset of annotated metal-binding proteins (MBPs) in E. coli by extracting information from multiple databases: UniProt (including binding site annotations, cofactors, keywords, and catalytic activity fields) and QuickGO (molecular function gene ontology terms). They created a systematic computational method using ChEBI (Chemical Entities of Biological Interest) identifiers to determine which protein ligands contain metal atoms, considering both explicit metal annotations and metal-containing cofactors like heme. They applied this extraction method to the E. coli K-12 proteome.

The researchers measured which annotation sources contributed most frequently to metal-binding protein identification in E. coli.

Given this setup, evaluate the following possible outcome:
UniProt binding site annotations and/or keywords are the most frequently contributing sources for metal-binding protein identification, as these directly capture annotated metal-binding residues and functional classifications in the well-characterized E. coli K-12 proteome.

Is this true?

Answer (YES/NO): NO